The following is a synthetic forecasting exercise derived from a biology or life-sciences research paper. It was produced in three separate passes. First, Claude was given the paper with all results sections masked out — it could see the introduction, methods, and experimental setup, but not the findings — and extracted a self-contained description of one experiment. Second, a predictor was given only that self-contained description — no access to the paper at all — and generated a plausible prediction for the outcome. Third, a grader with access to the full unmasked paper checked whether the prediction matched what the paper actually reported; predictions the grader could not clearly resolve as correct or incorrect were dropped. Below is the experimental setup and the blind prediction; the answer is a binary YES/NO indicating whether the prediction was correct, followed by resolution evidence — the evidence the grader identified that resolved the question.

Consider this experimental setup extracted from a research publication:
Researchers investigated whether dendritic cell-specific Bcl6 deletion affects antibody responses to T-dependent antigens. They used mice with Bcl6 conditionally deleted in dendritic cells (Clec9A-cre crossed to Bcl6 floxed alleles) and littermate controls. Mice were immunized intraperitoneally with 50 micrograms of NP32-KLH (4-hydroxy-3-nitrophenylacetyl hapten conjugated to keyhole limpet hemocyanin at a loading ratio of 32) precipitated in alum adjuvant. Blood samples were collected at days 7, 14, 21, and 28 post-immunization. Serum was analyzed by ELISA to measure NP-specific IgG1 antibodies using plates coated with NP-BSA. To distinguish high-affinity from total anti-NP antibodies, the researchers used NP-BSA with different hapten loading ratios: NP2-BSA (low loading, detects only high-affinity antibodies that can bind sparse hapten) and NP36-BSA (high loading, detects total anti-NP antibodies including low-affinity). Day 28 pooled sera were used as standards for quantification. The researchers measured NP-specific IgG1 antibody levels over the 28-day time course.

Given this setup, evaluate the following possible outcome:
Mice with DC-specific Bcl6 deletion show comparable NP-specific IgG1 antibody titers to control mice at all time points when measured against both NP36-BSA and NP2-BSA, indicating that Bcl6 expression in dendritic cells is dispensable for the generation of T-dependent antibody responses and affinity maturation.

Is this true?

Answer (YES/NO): NO